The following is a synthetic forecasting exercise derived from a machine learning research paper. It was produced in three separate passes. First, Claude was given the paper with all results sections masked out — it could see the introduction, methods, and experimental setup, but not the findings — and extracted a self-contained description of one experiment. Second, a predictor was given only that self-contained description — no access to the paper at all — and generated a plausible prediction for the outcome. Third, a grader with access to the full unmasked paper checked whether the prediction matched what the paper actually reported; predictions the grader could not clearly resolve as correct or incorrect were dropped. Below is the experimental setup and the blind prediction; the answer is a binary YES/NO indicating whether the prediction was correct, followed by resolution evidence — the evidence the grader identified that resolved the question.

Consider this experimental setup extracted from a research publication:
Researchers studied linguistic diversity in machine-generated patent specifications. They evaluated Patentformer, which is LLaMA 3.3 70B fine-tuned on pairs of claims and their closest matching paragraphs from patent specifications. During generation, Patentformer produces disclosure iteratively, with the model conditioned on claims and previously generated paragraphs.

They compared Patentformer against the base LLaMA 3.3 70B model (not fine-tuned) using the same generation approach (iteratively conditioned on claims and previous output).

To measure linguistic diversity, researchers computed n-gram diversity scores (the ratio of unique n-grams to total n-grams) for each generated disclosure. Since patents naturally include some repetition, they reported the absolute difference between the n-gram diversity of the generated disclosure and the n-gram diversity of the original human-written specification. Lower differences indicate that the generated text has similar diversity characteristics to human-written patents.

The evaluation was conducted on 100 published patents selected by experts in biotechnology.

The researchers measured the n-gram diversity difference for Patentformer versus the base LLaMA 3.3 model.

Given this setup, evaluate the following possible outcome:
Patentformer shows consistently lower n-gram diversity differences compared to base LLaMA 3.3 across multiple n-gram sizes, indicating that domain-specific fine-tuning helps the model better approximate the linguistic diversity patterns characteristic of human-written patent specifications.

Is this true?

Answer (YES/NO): NO